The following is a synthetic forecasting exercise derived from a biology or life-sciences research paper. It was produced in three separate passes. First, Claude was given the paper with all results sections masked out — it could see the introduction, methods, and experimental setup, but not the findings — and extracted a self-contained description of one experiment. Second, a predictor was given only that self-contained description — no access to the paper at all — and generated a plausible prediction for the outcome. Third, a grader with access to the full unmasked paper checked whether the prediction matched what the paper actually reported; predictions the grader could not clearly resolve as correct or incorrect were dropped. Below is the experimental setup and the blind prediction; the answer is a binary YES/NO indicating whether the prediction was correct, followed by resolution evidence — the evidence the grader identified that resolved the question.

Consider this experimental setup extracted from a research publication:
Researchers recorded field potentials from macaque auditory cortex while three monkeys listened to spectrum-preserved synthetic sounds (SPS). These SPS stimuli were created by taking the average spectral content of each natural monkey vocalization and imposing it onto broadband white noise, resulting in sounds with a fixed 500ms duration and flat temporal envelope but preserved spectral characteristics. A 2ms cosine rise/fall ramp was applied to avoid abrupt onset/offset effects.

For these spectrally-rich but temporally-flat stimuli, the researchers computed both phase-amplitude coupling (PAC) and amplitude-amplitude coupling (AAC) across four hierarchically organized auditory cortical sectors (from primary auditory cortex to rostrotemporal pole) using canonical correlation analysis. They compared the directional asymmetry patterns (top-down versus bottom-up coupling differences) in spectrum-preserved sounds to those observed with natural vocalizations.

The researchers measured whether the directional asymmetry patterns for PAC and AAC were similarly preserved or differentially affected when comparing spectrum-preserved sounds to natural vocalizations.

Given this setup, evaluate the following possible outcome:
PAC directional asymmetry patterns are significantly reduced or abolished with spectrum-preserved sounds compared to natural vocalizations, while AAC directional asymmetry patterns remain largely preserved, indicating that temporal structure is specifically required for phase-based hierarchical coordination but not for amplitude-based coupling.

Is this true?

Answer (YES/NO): NO